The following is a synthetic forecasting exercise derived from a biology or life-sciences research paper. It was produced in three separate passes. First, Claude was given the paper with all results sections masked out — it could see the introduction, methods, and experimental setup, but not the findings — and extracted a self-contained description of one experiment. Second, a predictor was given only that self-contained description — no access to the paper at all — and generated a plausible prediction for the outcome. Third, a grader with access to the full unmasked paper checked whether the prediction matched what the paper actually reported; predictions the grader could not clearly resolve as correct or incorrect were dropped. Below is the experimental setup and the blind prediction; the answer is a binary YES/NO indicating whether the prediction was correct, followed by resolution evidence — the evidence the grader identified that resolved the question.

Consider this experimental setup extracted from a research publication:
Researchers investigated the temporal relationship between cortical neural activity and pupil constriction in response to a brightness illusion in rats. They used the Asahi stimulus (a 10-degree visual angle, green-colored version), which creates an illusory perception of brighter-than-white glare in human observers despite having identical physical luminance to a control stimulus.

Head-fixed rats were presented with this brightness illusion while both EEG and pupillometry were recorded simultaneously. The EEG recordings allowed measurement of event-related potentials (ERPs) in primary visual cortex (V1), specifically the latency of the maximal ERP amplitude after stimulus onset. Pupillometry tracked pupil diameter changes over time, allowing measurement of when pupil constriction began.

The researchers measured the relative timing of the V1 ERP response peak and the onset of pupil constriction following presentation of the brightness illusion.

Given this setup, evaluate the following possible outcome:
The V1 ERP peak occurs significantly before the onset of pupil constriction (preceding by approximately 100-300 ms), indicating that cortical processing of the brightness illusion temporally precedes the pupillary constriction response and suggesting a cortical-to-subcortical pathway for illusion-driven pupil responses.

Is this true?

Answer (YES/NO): NO